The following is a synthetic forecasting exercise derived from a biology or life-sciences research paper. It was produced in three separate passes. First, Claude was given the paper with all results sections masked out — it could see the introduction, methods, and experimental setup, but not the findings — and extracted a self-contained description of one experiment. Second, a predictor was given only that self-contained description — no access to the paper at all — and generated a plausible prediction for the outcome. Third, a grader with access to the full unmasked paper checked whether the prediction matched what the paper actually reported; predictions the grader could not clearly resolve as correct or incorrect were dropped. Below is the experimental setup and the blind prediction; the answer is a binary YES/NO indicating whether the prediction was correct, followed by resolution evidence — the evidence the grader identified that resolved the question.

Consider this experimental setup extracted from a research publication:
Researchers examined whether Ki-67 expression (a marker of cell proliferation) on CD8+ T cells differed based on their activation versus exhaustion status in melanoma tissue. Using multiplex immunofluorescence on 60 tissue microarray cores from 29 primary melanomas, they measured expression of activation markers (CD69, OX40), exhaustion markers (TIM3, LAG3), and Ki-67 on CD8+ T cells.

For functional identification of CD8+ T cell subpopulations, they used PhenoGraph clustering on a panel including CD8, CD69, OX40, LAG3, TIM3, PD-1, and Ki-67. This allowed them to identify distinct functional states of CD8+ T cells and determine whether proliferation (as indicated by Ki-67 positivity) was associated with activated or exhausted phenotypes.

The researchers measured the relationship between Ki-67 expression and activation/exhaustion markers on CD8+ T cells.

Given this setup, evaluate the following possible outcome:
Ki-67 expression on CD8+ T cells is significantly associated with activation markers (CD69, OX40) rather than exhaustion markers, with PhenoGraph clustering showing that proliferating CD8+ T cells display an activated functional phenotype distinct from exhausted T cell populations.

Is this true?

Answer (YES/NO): YES